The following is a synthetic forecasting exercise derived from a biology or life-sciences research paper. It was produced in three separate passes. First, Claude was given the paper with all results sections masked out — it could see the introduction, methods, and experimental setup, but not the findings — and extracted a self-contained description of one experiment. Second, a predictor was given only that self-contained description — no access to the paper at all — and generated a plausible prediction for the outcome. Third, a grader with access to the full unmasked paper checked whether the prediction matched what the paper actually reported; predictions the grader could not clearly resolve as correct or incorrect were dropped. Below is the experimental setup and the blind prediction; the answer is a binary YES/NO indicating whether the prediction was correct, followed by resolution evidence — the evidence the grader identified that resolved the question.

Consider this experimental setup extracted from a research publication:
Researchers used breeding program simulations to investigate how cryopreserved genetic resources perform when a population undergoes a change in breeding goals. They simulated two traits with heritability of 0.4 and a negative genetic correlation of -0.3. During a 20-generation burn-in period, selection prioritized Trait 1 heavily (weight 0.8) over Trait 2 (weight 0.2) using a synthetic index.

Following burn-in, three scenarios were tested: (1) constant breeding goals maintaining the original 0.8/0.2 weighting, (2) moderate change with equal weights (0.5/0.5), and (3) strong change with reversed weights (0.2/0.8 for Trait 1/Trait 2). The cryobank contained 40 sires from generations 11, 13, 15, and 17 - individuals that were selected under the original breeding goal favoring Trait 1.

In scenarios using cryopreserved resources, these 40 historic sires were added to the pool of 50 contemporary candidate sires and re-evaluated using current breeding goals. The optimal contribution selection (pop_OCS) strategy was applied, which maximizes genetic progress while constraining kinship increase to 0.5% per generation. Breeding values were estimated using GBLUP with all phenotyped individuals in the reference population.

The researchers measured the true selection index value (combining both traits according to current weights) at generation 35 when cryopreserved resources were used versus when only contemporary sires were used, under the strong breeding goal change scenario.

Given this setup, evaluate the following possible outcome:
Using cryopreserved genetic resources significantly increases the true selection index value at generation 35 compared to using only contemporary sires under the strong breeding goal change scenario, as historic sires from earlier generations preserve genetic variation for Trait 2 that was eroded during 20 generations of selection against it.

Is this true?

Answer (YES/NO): NO